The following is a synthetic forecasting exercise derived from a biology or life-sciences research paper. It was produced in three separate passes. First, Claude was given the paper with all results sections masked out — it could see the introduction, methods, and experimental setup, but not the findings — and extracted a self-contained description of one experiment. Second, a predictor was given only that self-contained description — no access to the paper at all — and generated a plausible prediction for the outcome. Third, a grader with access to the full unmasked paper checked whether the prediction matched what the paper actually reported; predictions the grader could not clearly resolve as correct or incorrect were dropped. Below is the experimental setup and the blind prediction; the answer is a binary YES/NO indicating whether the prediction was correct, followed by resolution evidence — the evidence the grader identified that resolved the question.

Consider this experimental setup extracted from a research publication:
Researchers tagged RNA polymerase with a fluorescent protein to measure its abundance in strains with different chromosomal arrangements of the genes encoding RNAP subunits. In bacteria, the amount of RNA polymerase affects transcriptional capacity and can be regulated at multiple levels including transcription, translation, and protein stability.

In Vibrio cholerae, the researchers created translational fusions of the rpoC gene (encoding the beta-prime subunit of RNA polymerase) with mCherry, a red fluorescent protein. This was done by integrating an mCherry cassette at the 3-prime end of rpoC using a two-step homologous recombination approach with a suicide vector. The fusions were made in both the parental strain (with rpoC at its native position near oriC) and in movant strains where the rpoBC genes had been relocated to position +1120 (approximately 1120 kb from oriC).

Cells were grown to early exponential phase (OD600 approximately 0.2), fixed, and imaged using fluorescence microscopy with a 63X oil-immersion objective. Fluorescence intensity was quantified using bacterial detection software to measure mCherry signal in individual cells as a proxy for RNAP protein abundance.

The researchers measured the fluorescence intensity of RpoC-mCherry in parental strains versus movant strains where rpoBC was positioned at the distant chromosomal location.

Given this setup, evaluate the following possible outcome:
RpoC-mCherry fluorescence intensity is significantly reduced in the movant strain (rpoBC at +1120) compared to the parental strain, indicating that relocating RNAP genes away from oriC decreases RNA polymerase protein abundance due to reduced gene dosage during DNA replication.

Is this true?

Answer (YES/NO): YES